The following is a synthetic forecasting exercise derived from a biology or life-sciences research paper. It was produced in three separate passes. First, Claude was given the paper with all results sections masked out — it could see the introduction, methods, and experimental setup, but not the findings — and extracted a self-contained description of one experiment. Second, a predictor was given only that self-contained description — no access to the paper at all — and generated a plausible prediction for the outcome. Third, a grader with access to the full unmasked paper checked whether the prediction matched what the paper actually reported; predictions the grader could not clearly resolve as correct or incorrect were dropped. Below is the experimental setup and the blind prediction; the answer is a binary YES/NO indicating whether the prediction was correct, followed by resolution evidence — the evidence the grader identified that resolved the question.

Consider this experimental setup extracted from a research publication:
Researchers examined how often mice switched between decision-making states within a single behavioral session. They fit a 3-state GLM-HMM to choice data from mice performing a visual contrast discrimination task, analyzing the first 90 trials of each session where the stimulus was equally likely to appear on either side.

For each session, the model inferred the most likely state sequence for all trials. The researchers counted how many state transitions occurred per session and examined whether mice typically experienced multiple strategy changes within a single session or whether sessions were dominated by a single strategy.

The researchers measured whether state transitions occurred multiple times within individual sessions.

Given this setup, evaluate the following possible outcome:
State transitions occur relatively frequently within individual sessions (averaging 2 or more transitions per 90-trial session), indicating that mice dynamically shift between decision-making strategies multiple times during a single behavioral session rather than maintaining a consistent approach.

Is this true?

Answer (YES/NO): YES